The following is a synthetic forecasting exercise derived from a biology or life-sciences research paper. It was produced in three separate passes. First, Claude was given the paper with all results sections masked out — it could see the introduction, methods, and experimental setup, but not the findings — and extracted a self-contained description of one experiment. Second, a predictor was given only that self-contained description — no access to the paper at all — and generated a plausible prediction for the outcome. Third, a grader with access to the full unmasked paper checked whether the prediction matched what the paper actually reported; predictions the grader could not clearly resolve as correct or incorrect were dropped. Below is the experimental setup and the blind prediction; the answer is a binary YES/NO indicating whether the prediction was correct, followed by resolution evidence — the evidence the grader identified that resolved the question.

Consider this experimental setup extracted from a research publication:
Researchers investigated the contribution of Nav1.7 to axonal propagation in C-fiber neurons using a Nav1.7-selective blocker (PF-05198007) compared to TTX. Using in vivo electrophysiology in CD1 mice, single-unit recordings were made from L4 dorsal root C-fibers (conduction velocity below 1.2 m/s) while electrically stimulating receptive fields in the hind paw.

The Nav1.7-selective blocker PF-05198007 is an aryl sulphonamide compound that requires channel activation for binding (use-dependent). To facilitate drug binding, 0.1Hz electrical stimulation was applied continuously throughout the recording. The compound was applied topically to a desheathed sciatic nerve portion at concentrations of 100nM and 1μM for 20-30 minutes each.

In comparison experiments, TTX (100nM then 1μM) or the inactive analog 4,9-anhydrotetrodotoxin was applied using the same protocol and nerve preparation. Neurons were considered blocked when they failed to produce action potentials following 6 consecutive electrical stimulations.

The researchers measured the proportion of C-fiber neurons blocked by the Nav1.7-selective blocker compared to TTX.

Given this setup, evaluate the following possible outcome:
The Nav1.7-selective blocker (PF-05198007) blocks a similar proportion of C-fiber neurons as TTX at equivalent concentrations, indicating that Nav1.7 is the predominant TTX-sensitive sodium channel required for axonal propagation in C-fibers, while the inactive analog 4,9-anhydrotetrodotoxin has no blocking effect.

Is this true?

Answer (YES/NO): NO